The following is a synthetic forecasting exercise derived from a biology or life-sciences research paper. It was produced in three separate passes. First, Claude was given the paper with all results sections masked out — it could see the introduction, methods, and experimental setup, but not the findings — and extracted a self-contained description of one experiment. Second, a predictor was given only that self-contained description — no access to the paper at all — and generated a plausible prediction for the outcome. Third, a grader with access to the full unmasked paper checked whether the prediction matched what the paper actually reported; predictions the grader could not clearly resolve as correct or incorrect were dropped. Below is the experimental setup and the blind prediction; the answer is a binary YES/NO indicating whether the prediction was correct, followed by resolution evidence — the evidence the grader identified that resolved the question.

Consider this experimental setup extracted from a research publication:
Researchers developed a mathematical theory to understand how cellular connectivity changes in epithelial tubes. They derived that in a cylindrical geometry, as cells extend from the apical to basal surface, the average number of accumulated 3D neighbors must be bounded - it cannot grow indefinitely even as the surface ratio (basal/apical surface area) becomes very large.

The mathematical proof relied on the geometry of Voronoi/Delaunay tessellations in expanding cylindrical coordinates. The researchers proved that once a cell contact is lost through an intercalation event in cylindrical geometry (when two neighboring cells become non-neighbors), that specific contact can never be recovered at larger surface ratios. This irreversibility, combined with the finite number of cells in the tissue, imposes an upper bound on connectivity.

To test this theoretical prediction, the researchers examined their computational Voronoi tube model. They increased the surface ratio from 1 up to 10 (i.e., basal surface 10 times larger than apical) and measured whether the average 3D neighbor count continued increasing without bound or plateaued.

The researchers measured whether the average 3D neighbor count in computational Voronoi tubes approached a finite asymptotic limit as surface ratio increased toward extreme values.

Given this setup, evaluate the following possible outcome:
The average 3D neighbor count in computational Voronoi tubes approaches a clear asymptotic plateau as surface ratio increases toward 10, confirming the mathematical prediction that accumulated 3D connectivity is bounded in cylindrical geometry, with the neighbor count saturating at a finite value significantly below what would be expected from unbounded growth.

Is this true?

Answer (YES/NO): YES